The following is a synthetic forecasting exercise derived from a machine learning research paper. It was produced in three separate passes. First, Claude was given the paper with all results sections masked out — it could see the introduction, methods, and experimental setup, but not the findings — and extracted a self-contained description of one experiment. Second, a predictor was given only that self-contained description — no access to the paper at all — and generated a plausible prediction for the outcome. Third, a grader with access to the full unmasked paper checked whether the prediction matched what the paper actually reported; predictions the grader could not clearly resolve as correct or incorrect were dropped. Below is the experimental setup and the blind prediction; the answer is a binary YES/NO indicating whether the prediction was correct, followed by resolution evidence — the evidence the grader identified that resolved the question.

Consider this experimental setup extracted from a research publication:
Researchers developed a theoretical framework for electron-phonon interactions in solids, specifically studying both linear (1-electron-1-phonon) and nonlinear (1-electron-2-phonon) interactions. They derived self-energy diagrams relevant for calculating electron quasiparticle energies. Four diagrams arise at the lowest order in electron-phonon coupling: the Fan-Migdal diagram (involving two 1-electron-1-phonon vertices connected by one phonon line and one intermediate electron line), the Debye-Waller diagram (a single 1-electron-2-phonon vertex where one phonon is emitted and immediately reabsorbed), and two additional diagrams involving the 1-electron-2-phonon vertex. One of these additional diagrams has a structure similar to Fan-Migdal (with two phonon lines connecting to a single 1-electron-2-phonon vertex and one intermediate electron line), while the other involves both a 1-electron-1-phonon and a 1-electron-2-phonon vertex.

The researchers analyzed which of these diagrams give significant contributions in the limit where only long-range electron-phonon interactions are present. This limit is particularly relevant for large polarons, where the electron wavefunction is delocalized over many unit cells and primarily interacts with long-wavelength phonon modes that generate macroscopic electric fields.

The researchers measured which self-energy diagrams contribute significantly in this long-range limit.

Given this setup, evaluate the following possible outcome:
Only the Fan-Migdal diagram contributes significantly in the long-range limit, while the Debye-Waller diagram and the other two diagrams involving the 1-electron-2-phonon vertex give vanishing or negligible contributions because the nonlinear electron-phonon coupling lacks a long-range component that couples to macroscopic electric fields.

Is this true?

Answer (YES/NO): NO